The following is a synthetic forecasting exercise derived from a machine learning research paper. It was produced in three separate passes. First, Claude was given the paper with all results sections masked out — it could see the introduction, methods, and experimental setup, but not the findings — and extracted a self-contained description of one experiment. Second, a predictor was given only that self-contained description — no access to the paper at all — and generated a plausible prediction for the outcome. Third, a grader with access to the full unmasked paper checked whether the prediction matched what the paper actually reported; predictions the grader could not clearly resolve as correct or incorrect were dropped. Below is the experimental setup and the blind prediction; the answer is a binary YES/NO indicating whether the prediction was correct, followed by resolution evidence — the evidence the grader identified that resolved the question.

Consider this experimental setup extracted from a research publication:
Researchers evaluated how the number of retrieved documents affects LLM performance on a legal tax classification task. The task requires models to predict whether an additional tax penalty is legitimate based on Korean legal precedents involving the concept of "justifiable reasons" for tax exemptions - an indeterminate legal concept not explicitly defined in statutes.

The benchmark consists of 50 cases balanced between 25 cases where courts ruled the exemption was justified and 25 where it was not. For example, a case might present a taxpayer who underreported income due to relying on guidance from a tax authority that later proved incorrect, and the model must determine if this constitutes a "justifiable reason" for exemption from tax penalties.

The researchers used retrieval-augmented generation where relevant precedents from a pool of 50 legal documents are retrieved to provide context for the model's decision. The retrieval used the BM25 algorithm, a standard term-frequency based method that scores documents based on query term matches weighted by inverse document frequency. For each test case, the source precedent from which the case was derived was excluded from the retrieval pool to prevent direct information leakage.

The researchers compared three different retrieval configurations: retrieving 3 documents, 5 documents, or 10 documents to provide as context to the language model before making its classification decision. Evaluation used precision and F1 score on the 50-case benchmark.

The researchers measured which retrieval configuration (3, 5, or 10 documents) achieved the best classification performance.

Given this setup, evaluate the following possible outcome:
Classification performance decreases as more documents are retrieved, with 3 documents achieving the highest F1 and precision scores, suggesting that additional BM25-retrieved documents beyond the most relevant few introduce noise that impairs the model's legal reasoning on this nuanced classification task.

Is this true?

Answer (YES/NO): NO